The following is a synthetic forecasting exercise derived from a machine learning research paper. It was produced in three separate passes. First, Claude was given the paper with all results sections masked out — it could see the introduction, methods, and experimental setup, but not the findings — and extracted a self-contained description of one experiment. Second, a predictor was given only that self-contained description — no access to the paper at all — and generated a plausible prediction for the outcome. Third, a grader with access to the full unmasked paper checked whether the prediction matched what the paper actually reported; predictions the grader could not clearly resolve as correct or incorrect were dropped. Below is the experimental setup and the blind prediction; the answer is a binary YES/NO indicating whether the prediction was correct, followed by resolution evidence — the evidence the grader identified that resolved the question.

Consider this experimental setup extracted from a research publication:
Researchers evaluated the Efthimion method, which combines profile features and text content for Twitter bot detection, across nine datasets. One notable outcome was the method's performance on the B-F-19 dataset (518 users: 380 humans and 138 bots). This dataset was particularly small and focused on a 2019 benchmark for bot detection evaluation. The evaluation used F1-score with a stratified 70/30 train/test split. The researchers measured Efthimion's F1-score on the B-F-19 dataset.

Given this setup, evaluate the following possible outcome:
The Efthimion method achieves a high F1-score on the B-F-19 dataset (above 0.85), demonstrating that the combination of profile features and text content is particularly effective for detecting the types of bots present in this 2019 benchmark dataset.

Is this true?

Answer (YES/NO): NO